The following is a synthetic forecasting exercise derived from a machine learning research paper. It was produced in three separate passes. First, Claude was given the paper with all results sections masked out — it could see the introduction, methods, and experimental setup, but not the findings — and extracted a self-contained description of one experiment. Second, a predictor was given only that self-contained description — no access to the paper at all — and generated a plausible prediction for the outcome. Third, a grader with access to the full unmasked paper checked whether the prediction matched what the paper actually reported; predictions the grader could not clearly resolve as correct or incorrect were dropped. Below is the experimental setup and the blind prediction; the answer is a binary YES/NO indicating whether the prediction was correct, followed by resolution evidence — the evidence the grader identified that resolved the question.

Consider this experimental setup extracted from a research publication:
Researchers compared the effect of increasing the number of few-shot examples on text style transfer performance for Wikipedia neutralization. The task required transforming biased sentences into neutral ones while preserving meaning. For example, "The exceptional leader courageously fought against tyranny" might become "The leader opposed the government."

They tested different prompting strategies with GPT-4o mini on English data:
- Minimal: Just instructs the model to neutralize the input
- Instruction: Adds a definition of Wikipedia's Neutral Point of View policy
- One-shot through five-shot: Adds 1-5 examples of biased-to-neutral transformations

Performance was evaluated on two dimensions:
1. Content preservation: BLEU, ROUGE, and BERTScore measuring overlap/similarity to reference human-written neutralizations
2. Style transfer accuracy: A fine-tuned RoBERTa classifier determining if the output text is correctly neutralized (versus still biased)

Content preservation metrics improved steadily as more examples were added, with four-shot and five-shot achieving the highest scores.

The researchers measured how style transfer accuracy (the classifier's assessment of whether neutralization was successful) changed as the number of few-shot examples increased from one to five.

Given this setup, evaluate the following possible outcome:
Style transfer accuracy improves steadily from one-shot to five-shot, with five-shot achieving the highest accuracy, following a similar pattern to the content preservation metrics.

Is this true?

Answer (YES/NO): NO